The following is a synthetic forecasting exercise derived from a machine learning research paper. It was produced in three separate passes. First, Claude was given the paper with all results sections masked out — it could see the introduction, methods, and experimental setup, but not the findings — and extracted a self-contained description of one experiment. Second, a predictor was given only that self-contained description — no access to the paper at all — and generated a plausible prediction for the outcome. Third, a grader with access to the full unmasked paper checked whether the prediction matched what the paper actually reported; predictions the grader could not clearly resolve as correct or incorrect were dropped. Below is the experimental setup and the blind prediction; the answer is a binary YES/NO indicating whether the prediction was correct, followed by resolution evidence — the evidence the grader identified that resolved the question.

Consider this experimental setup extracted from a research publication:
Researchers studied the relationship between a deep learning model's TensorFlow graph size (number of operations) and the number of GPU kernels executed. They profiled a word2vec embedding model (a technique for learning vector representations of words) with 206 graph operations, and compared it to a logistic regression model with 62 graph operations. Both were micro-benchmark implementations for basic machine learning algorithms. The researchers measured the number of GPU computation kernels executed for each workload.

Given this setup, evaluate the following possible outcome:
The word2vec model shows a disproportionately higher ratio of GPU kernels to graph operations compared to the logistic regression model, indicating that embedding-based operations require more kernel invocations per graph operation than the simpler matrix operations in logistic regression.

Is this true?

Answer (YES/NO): NO